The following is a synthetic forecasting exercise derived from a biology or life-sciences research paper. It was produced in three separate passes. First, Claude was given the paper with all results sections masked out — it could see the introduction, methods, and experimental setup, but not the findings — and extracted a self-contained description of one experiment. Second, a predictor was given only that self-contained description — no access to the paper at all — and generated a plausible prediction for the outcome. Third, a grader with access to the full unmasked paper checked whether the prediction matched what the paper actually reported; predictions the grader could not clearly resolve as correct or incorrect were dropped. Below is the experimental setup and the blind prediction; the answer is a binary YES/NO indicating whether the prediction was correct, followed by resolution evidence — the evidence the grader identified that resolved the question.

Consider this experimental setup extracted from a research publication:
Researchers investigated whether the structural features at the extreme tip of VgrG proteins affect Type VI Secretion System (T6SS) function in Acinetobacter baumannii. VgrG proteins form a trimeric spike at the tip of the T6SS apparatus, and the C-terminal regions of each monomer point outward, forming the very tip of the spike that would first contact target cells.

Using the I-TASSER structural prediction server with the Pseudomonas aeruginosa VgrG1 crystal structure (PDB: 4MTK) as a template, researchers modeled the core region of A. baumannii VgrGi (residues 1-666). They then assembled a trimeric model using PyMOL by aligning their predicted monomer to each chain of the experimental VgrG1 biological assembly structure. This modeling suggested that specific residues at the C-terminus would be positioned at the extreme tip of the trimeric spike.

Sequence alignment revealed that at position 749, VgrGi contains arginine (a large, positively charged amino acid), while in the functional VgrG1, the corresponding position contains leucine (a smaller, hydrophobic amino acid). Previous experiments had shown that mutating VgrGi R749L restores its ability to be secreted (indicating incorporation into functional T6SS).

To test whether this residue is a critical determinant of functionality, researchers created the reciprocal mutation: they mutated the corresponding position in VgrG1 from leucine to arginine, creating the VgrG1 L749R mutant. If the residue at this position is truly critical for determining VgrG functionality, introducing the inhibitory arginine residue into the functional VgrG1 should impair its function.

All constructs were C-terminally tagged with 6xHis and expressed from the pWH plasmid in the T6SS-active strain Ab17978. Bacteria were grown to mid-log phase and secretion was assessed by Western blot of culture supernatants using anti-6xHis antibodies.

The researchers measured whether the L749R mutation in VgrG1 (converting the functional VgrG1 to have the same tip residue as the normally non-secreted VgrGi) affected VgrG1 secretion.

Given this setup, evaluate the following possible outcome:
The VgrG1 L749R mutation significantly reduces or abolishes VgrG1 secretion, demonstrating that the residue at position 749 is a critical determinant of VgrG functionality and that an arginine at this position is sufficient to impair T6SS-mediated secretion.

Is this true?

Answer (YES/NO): YES